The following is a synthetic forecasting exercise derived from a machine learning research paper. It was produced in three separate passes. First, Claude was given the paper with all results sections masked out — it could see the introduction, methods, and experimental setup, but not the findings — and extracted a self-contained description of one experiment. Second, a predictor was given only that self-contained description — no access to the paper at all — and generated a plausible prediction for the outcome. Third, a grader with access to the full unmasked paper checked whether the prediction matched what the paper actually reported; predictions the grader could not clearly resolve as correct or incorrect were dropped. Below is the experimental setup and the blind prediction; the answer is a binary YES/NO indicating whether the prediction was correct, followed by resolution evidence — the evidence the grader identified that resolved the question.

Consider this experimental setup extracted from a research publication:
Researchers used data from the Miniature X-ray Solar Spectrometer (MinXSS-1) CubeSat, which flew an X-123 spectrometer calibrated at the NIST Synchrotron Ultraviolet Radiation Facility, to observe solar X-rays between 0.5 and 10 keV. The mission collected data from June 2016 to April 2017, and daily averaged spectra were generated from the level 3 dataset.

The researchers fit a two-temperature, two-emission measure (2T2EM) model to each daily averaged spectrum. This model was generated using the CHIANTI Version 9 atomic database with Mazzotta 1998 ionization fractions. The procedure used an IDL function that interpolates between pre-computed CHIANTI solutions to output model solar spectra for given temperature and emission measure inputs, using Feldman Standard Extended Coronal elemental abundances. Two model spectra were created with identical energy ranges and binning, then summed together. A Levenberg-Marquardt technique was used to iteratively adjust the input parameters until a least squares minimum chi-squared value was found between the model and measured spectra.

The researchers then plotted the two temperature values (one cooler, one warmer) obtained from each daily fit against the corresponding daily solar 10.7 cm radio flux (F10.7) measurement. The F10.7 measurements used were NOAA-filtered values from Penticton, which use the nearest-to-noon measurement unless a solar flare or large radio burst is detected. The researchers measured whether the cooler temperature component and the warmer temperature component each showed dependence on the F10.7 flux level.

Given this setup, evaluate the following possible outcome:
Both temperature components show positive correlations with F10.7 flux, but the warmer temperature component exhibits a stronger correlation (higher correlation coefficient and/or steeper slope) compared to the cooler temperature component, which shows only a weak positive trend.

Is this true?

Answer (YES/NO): NO